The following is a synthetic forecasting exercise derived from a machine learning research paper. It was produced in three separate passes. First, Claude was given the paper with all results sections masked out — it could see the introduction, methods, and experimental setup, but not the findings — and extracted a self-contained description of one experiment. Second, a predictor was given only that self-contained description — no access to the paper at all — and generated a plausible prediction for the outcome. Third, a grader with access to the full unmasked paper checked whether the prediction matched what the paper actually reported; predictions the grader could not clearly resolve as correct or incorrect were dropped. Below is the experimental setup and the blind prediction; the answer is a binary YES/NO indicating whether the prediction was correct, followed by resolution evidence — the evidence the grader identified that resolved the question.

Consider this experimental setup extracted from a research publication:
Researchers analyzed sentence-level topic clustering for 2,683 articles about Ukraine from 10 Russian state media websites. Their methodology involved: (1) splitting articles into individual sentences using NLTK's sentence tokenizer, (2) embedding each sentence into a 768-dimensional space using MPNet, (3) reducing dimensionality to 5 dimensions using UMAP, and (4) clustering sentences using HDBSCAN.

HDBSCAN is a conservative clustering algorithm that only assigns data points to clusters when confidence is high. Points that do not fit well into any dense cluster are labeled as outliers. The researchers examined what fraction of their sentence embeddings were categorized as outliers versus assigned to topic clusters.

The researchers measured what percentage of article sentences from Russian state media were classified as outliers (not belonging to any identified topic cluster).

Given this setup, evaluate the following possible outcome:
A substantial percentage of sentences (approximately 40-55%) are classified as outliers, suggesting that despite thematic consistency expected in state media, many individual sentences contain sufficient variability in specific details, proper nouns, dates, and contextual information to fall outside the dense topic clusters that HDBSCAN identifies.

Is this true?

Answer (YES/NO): NO